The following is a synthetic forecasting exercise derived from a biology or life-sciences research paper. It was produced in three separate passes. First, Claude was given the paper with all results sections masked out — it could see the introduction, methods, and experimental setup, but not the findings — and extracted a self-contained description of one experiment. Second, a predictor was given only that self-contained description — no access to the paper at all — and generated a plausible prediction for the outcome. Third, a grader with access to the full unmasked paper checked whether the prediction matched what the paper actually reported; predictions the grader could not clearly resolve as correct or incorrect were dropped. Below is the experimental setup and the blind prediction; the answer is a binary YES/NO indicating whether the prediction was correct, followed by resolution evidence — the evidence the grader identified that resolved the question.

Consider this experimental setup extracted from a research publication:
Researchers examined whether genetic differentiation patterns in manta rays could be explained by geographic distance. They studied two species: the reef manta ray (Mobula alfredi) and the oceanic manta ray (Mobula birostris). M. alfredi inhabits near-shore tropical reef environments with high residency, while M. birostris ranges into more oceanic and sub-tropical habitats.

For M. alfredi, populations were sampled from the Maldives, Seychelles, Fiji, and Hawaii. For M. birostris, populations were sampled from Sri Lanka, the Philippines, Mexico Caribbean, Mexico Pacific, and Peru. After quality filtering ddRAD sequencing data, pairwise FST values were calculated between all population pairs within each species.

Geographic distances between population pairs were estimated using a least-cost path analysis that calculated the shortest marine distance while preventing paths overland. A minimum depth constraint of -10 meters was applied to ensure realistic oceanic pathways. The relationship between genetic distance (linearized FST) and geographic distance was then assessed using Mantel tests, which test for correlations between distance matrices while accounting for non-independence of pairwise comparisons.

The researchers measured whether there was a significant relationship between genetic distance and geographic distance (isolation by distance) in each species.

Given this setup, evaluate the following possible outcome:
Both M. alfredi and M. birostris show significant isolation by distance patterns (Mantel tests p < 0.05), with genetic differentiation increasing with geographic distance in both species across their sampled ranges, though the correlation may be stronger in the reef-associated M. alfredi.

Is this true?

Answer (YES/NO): NO